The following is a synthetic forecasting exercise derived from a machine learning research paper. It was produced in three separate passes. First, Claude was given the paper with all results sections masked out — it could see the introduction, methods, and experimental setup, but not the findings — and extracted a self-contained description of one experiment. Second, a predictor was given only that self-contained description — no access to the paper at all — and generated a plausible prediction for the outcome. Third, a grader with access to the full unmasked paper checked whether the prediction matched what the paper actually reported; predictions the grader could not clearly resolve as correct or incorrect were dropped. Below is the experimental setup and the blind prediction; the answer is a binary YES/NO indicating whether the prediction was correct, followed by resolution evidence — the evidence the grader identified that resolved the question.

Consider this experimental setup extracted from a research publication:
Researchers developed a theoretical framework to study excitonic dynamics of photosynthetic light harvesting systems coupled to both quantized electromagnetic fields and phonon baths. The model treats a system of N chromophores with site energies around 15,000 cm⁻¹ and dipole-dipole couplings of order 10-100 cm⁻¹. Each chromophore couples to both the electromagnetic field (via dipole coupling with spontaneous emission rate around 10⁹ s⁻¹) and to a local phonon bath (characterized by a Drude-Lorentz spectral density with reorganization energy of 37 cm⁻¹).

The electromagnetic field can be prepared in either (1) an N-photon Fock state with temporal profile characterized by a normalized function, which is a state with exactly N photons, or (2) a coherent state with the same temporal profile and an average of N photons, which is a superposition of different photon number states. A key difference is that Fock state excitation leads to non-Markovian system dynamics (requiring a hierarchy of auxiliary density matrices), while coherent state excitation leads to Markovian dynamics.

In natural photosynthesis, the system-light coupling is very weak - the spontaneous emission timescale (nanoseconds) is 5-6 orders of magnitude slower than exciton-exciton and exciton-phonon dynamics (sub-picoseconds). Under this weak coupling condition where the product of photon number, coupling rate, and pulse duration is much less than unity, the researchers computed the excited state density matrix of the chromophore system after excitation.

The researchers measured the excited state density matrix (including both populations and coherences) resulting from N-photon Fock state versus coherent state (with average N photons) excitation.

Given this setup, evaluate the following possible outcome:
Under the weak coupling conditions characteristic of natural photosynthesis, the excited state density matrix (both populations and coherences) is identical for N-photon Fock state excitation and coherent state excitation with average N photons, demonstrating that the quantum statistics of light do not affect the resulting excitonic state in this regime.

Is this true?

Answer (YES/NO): YES